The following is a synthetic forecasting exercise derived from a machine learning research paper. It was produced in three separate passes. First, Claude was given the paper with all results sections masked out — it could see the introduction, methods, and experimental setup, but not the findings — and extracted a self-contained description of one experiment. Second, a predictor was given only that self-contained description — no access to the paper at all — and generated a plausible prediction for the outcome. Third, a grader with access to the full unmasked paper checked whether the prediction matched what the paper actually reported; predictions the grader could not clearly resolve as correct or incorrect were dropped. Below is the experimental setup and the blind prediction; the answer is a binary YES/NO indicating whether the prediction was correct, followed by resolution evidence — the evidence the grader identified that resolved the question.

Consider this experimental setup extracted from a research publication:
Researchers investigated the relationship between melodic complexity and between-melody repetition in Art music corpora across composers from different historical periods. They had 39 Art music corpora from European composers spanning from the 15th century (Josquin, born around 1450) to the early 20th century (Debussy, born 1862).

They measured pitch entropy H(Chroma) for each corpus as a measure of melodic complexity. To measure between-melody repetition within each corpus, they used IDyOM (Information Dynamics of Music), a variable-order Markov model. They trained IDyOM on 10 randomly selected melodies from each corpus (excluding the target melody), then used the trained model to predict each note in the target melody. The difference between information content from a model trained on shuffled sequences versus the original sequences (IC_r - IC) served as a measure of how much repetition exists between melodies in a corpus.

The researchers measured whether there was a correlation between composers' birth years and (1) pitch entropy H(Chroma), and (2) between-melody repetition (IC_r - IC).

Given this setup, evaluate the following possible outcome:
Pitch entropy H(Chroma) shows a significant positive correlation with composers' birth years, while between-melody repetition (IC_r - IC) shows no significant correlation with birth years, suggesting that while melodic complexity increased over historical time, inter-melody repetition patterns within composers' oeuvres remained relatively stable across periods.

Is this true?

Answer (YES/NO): NO